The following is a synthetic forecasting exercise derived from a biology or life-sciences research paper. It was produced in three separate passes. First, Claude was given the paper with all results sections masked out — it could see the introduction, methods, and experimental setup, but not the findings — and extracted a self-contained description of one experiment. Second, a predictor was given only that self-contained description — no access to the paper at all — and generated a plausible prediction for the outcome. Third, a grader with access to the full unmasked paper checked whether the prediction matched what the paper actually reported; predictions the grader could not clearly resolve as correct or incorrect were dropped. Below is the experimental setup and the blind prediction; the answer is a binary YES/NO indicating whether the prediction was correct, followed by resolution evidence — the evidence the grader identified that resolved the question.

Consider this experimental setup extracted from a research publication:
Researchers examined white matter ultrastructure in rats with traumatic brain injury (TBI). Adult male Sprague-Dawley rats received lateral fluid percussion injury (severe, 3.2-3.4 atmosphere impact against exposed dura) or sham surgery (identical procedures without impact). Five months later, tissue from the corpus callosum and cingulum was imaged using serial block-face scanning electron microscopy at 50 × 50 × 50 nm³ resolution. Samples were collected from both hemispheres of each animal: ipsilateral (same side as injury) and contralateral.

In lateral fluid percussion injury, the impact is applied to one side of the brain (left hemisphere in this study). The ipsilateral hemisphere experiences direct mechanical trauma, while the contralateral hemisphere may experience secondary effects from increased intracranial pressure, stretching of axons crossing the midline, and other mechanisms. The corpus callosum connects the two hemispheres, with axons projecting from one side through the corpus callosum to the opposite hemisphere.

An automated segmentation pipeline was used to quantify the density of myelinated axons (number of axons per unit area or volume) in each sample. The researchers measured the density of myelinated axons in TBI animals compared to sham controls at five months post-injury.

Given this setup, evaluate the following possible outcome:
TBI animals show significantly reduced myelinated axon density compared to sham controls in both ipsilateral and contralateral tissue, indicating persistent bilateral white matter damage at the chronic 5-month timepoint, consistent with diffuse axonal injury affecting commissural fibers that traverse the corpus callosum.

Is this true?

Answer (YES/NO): NO